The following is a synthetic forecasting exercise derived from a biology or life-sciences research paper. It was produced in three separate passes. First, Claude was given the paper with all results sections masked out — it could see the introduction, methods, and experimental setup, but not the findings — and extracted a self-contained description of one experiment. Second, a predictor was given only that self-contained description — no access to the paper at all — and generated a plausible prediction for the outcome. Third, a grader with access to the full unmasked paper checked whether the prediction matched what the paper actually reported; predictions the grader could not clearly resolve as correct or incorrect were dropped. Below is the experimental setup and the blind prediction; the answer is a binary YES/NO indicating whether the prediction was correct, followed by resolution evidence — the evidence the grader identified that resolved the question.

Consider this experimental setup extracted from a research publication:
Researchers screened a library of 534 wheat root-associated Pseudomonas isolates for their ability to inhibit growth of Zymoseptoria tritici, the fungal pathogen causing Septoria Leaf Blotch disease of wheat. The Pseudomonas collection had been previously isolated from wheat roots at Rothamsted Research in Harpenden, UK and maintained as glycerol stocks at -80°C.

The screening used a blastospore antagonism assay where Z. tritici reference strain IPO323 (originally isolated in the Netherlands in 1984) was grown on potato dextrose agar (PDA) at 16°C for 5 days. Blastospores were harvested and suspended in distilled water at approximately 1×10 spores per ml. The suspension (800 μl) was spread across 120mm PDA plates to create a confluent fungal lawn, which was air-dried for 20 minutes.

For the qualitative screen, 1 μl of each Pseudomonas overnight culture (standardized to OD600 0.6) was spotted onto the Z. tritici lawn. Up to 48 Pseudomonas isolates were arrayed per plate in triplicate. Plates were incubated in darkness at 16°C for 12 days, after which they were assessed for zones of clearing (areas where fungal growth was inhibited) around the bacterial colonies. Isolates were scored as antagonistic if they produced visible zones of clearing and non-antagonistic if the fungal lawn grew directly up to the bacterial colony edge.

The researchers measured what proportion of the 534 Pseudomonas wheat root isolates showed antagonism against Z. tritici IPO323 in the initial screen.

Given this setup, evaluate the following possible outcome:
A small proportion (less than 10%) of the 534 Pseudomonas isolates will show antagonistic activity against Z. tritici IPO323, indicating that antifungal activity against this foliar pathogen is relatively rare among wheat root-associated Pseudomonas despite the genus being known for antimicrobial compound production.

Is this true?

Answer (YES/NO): YES